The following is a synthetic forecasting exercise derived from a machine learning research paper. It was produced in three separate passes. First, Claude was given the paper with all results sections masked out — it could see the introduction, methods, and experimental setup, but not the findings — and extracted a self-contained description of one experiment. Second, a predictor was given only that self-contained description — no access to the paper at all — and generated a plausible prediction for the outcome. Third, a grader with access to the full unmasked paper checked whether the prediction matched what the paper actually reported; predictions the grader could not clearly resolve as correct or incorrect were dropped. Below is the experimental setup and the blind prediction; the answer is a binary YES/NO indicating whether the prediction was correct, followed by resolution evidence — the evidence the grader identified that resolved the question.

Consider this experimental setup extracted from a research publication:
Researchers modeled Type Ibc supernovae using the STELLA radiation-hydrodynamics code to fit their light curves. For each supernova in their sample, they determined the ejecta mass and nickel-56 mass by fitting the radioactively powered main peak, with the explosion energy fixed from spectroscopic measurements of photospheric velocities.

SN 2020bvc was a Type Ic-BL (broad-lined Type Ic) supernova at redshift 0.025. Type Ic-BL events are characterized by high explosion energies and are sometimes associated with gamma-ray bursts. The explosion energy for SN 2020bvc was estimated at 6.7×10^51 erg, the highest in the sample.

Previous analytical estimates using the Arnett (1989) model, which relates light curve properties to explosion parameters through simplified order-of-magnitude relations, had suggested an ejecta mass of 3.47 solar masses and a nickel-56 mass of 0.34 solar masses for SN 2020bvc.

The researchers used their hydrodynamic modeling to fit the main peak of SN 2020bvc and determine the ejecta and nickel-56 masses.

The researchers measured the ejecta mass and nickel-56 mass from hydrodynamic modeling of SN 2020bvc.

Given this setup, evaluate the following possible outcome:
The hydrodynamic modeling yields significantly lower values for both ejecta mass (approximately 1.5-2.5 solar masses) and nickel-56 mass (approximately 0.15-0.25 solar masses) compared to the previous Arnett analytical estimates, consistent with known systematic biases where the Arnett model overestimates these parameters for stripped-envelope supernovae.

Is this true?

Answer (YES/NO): NO